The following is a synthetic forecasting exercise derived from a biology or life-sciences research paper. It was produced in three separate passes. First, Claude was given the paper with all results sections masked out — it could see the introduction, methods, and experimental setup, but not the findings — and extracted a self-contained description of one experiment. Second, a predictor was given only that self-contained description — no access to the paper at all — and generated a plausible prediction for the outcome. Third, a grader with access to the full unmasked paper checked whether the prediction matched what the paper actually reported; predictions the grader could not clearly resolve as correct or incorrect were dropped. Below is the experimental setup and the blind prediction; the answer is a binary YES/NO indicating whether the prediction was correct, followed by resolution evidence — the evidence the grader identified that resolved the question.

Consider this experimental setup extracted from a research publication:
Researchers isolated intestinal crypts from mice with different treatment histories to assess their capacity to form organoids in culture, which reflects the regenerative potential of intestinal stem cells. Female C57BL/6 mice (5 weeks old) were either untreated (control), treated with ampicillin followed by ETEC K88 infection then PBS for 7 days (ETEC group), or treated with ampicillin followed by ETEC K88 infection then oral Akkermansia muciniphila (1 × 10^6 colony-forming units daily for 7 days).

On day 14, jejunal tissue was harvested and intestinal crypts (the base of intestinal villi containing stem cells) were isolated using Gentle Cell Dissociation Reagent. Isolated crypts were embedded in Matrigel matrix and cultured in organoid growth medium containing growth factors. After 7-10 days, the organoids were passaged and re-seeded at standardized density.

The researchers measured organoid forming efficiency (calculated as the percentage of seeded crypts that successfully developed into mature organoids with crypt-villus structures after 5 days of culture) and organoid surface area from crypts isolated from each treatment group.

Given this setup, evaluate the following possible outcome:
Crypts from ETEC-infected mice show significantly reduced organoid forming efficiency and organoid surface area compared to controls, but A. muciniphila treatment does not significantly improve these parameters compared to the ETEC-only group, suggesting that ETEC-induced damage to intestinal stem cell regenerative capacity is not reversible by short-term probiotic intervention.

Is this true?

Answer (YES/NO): NO